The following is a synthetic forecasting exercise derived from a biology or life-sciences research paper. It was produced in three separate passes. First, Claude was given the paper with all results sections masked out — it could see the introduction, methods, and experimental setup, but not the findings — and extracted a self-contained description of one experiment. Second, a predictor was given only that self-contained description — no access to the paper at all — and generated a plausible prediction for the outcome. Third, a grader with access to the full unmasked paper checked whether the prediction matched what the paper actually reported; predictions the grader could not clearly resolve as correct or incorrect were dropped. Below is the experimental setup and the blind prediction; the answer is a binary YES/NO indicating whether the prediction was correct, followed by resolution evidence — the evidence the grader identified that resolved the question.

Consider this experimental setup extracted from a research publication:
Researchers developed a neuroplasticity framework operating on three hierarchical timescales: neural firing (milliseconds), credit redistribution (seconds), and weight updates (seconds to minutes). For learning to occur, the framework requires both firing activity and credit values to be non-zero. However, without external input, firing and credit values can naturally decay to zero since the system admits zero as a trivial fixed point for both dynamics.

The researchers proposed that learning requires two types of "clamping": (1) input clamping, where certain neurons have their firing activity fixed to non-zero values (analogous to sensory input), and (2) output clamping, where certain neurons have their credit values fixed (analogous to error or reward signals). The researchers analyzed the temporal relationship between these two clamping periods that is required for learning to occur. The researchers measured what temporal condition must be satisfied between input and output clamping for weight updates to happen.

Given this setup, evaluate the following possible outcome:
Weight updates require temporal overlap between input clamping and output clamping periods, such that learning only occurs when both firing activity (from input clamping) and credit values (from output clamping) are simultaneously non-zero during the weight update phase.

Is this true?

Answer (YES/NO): YES